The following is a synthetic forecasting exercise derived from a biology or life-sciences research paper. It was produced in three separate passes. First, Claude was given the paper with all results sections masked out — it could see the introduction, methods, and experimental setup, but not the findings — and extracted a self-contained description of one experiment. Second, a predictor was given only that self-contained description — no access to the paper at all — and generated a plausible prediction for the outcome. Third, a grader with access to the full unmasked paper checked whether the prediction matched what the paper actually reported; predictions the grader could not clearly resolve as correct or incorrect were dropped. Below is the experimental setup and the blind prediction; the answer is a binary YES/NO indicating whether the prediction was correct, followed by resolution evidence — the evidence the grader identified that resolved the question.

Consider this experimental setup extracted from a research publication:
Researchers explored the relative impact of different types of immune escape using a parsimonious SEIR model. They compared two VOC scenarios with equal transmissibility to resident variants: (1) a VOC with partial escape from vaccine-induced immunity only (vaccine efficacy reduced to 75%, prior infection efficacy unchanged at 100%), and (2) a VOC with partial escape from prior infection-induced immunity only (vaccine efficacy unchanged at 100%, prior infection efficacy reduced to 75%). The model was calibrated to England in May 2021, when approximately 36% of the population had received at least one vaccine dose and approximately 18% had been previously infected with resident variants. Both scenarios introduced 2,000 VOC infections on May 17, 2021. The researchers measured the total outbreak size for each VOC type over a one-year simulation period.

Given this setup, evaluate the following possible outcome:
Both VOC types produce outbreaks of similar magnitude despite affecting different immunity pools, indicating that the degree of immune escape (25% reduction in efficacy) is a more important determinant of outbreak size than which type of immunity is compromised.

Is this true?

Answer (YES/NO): NO